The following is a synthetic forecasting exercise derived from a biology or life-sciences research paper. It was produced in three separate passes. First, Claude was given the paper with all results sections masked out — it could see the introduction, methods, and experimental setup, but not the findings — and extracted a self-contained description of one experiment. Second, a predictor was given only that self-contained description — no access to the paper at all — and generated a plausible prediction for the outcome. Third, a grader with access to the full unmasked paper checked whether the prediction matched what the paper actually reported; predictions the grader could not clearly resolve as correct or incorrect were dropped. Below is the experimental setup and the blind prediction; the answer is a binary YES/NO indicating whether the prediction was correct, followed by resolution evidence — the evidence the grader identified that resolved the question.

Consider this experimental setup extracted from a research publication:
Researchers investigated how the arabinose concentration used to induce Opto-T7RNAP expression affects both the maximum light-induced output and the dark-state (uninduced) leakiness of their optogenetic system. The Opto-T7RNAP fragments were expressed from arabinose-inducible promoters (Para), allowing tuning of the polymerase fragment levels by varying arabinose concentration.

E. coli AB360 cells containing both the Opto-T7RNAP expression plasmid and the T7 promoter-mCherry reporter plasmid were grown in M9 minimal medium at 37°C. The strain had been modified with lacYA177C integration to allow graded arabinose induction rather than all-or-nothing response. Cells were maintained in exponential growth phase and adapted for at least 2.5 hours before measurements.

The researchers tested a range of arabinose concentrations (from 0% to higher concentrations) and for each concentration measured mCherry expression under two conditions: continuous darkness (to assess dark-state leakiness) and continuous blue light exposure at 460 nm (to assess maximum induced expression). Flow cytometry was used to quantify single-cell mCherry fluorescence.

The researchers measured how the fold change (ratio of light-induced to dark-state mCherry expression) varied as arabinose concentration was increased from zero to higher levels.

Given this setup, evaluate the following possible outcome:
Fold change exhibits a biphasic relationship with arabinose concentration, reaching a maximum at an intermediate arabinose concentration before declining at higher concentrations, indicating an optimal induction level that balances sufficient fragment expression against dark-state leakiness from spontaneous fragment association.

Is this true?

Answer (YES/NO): NO